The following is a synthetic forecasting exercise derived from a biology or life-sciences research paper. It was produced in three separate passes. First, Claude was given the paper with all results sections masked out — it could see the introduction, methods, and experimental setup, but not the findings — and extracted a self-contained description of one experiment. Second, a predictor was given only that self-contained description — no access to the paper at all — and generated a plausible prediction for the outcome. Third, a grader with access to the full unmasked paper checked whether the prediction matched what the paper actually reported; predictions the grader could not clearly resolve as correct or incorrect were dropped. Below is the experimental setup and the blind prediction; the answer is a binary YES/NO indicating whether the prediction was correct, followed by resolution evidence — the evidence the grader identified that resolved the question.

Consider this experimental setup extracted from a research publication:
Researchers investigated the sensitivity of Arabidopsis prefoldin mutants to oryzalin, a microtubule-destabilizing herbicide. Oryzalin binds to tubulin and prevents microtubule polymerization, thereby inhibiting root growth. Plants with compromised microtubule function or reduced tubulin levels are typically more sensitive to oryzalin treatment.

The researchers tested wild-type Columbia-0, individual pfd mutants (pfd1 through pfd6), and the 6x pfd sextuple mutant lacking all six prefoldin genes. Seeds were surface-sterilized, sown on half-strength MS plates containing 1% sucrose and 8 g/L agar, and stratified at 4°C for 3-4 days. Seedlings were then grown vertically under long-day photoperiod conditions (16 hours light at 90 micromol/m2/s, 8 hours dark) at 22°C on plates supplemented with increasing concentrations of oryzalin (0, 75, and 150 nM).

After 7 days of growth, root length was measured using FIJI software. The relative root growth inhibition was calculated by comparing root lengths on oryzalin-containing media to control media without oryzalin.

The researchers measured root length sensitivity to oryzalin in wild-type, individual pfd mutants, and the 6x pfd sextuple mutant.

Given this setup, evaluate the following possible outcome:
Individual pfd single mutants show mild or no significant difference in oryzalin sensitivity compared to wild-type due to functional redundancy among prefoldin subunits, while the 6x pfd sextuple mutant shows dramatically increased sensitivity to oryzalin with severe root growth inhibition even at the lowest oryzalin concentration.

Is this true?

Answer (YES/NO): NO